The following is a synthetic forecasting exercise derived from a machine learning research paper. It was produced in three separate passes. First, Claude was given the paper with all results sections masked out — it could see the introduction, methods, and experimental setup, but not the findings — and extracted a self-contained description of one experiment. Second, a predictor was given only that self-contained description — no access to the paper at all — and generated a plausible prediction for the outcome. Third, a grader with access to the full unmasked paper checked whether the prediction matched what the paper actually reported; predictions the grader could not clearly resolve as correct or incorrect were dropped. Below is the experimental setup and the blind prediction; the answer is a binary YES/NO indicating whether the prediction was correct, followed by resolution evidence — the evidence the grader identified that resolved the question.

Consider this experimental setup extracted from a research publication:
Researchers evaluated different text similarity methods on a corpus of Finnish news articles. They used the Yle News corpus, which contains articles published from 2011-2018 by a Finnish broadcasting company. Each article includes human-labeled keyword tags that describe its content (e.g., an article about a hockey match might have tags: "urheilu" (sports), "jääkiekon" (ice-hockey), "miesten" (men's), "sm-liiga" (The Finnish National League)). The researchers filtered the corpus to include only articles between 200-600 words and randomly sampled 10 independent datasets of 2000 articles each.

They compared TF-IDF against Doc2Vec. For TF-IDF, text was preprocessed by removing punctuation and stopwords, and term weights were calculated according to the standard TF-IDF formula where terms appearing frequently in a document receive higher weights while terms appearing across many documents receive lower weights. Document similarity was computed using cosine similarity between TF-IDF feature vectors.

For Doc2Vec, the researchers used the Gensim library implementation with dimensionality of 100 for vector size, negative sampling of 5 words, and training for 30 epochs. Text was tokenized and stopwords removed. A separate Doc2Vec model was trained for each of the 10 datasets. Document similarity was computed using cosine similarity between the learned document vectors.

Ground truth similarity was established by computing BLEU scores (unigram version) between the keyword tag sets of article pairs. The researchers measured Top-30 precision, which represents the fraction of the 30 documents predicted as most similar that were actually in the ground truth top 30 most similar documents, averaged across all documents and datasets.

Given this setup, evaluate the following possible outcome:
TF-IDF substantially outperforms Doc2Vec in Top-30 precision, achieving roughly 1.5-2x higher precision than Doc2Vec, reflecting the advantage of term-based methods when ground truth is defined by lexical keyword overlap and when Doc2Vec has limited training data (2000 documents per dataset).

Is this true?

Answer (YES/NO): YES